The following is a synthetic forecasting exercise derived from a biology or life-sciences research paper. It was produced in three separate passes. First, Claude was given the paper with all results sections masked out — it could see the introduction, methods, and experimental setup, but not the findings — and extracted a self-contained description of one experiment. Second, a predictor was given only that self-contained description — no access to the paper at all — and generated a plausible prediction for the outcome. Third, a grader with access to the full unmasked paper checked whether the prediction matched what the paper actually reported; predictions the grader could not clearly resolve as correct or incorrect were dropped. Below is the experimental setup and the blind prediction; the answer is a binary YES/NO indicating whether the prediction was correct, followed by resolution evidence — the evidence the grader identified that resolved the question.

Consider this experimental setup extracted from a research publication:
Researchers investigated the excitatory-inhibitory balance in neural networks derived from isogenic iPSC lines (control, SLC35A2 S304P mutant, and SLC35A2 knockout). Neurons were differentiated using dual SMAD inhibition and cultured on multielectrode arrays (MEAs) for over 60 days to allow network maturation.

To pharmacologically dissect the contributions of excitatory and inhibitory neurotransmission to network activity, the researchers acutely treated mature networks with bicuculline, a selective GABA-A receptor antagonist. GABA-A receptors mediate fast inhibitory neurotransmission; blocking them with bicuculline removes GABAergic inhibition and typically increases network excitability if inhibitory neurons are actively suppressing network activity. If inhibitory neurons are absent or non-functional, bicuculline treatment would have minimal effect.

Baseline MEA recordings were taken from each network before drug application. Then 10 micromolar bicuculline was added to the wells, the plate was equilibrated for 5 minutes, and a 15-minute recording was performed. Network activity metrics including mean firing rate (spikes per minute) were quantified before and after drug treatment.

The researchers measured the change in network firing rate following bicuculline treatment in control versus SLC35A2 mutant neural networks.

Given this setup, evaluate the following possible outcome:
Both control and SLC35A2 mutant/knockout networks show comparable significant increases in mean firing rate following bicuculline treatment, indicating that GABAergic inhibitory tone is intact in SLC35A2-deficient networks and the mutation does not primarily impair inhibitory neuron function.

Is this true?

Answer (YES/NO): NO